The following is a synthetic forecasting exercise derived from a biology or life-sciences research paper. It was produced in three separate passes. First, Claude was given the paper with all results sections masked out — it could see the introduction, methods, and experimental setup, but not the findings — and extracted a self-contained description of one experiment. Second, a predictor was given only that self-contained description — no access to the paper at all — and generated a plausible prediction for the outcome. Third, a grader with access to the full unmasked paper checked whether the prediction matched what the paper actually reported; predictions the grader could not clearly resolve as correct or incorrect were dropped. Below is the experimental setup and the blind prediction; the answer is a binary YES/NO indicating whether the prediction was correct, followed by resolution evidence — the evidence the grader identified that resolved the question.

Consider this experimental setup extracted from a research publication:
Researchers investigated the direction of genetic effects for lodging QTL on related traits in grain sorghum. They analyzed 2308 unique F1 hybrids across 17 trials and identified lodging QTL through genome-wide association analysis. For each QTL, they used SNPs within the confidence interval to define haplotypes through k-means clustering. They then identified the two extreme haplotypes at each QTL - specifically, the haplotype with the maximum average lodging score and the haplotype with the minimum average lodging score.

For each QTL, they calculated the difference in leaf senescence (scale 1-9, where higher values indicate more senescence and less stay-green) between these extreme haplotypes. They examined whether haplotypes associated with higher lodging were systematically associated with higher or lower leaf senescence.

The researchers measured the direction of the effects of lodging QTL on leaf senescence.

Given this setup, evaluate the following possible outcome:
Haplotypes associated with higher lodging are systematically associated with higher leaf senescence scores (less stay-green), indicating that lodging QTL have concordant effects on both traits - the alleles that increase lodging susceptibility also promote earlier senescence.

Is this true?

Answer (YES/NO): YES